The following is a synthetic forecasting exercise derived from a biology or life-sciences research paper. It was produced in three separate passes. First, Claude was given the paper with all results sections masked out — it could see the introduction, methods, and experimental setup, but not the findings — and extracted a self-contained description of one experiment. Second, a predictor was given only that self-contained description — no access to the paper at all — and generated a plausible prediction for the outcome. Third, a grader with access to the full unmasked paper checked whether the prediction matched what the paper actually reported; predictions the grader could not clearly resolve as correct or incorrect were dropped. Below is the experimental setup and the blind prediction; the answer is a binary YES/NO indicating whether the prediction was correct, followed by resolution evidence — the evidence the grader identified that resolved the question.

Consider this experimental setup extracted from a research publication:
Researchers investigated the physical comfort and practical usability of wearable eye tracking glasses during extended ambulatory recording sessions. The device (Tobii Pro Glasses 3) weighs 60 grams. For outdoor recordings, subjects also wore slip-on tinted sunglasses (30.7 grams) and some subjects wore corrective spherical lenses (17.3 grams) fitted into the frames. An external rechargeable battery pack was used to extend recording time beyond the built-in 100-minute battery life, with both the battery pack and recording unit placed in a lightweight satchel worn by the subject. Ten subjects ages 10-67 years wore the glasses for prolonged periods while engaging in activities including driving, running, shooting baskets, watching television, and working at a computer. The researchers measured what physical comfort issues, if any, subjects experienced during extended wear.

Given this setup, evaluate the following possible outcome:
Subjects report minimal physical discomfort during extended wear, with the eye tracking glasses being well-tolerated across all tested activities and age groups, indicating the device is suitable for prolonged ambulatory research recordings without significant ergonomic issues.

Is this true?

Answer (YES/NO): NO